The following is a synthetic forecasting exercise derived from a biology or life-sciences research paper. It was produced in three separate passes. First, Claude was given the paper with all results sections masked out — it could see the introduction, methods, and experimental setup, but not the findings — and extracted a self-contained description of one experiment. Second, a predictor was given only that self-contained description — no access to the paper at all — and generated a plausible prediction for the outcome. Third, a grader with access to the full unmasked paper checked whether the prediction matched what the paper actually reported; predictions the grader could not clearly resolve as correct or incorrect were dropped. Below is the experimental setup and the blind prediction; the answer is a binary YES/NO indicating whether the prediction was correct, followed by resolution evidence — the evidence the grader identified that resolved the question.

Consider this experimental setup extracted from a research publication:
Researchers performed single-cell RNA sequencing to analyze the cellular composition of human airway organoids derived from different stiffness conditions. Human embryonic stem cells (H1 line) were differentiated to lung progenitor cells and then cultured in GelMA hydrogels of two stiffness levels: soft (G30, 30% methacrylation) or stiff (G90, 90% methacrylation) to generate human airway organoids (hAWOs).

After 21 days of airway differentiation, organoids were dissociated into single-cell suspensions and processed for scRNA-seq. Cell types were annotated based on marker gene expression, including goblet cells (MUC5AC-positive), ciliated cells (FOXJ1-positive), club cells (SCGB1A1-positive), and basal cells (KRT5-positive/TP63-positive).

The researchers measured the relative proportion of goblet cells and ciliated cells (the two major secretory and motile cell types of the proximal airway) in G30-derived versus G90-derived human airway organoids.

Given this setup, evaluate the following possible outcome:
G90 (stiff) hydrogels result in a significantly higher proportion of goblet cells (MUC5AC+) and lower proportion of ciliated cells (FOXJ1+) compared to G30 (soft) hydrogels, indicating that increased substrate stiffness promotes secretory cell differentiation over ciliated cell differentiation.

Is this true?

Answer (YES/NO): NO